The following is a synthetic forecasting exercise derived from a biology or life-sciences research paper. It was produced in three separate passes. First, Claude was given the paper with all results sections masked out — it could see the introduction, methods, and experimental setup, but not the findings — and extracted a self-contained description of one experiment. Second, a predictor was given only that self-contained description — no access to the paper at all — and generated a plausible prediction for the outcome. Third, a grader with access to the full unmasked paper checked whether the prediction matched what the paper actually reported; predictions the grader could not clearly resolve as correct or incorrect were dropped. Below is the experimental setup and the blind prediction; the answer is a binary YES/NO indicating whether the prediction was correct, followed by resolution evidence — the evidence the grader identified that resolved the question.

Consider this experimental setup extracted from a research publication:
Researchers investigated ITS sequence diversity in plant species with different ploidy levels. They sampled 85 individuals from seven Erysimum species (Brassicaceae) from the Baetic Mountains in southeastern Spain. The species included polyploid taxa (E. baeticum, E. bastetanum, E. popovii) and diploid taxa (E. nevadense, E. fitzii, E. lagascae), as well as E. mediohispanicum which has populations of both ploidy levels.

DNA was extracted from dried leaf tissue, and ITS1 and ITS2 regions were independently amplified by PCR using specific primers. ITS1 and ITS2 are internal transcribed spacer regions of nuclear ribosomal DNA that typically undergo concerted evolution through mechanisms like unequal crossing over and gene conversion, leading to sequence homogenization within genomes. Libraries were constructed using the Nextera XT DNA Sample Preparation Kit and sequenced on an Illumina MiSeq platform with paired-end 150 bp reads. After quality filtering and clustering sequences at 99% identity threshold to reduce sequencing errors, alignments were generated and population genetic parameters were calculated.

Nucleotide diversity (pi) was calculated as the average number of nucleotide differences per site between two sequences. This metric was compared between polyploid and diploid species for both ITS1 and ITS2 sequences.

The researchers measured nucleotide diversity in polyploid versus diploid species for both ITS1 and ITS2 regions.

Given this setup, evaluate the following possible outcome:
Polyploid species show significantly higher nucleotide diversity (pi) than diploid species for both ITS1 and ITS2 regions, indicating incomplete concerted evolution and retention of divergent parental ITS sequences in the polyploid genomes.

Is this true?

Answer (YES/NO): YES